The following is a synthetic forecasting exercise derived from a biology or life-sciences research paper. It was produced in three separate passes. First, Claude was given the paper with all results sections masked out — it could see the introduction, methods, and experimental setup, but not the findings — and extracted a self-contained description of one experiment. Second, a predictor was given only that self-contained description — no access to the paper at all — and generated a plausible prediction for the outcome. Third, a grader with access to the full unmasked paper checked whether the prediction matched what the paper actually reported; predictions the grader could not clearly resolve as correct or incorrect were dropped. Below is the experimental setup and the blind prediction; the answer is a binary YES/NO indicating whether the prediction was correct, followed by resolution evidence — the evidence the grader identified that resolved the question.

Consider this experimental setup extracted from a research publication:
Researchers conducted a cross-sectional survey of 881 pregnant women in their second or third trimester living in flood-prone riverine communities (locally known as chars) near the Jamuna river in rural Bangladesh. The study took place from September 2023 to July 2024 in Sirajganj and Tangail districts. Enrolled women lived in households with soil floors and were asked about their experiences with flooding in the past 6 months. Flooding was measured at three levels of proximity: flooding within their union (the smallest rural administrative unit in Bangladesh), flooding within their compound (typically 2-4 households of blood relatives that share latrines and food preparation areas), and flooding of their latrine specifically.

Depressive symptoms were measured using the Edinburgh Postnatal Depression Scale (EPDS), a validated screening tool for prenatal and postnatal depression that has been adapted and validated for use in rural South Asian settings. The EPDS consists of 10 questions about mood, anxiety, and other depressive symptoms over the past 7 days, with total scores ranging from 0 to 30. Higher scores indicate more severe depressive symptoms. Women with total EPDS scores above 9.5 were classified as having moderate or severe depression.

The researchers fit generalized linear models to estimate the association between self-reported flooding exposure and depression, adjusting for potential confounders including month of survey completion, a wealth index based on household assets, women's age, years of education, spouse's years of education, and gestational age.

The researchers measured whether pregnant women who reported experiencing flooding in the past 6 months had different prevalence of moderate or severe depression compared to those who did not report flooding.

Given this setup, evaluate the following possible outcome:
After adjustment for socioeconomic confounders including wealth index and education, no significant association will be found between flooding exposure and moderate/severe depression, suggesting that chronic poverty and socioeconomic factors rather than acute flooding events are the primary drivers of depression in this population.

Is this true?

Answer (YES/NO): NO